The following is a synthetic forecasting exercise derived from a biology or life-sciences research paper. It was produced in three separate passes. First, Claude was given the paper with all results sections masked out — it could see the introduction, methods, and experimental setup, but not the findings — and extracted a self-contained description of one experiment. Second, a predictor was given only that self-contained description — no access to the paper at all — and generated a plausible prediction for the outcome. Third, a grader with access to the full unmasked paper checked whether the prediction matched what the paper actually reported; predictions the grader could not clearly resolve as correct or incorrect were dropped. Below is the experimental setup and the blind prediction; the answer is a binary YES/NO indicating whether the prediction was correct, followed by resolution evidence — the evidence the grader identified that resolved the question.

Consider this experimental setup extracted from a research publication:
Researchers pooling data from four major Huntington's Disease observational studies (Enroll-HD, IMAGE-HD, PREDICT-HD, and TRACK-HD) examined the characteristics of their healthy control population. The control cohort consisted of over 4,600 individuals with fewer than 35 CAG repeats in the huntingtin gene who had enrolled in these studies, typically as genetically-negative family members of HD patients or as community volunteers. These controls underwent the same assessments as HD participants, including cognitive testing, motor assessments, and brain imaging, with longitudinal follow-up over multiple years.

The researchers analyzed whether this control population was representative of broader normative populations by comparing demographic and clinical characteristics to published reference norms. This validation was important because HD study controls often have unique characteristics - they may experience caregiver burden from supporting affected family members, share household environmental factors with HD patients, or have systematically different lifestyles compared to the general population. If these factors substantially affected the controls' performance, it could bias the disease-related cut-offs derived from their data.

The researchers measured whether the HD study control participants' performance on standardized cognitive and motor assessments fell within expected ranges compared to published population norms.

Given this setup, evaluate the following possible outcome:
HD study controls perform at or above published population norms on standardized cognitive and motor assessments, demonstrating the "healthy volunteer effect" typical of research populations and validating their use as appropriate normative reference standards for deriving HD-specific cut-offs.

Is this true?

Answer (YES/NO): YES